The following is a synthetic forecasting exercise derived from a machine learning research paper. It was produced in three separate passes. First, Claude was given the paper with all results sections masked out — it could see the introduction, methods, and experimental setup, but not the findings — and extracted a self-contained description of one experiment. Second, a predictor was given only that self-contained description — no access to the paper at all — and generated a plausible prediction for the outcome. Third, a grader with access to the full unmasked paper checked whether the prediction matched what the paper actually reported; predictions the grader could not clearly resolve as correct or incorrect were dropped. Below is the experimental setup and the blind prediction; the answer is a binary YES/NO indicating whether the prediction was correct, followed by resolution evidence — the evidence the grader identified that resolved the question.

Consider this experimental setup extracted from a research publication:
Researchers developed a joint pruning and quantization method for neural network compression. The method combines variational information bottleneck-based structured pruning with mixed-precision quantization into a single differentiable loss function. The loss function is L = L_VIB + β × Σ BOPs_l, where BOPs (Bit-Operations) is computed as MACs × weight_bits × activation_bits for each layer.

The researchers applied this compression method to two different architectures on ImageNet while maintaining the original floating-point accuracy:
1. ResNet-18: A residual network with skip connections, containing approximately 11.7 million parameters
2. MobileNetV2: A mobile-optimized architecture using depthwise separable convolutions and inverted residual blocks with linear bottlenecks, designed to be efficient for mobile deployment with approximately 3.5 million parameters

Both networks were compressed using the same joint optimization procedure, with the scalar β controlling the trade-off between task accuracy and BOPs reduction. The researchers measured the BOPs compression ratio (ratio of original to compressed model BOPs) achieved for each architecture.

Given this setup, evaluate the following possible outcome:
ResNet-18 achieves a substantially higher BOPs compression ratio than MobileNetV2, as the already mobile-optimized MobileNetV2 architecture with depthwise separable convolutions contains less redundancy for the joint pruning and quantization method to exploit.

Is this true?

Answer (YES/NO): NO